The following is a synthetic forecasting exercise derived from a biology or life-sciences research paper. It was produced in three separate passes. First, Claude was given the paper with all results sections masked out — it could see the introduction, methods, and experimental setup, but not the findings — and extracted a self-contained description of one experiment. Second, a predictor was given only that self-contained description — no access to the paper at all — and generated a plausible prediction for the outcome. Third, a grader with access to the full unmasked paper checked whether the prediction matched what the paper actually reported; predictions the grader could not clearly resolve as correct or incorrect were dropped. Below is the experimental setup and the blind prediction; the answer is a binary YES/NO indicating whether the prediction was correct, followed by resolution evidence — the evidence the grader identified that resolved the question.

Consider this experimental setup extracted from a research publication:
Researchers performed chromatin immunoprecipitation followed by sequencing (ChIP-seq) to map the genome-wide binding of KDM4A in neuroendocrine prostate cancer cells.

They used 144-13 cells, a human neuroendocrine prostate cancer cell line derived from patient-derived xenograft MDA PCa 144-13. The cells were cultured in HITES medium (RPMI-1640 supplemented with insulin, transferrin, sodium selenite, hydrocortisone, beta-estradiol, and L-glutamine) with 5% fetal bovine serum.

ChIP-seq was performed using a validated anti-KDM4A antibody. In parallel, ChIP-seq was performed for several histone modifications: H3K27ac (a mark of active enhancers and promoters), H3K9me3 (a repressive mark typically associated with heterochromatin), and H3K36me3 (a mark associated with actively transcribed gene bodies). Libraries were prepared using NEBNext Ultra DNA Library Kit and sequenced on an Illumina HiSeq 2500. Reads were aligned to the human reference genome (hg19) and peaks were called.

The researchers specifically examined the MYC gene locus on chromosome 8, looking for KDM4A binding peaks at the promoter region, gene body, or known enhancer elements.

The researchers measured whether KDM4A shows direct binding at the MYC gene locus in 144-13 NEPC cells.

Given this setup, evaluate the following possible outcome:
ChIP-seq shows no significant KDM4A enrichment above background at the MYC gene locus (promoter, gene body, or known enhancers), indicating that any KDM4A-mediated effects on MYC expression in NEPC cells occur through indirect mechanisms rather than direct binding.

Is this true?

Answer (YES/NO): NO